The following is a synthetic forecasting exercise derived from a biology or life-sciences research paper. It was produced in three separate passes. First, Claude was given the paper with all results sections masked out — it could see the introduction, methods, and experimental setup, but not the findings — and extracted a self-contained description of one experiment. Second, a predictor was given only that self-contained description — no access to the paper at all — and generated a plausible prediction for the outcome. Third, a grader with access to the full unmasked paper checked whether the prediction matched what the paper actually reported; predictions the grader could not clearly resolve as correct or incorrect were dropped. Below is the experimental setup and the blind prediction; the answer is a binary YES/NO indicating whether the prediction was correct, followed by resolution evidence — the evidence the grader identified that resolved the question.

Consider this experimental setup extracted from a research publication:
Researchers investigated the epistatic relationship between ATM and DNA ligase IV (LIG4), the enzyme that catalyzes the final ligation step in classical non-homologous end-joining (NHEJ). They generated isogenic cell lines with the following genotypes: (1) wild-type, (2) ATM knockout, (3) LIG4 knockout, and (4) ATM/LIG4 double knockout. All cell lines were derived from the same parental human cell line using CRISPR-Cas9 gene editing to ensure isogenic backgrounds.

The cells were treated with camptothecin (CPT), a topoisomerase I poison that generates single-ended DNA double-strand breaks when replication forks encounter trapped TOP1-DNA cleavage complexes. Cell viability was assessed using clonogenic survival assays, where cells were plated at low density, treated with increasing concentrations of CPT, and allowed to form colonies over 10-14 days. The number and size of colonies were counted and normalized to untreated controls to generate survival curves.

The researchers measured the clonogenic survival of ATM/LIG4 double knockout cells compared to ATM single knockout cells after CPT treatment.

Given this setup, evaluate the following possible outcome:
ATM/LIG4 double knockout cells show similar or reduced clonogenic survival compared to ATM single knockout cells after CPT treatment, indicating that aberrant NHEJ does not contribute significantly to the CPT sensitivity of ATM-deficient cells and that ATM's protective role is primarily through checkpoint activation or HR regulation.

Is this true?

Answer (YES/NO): NO